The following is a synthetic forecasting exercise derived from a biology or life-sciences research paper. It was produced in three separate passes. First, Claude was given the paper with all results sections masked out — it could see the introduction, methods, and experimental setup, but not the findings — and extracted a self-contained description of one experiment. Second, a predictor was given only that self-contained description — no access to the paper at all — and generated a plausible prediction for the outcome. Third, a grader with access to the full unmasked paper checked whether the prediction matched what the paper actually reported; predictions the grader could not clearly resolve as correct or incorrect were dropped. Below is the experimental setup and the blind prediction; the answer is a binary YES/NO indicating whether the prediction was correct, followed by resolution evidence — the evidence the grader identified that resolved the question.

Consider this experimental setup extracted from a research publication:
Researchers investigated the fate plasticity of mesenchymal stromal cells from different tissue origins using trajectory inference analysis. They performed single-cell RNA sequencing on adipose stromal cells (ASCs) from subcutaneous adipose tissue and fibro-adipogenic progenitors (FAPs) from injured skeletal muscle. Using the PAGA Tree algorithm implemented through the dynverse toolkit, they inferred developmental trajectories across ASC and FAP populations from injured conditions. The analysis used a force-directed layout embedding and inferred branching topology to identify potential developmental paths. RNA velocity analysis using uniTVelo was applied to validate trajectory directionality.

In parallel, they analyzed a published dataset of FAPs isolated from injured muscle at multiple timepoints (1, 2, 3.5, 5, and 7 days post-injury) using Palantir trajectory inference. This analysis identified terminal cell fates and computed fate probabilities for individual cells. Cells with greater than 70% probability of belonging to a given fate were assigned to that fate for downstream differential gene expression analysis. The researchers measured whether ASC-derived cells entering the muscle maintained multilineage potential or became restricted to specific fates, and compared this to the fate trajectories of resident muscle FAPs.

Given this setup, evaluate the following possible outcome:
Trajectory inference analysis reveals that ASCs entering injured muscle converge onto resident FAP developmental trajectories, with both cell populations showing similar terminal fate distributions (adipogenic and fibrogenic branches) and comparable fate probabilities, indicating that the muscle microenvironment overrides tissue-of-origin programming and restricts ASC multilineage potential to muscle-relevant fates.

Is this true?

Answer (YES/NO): NO